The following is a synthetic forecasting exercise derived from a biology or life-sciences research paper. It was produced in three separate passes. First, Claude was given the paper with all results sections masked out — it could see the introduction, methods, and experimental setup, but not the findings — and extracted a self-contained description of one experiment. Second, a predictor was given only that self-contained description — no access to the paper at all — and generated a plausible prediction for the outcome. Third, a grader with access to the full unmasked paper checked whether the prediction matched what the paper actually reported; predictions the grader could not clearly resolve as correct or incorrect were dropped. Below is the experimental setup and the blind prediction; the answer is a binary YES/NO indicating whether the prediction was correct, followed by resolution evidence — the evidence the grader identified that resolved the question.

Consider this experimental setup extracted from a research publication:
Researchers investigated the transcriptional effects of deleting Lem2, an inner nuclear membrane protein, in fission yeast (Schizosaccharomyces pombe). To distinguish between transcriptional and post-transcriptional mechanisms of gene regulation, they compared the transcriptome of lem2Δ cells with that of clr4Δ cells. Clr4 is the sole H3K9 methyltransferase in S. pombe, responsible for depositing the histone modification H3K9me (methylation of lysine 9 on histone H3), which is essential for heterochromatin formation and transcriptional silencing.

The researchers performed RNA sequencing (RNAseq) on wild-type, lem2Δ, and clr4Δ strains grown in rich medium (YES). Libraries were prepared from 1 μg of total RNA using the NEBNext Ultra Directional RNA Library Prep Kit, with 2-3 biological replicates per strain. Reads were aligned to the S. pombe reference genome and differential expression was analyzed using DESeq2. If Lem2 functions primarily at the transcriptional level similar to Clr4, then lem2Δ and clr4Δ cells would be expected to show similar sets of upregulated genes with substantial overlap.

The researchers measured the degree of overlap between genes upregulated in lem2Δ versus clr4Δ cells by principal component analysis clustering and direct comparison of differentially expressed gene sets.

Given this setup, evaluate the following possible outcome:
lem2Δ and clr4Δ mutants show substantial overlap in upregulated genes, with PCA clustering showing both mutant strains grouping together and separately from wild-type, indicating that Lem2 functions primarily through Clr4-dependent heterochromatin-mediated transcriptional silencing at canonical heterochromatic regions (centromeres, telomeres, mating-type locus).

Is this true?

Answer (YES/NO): NO